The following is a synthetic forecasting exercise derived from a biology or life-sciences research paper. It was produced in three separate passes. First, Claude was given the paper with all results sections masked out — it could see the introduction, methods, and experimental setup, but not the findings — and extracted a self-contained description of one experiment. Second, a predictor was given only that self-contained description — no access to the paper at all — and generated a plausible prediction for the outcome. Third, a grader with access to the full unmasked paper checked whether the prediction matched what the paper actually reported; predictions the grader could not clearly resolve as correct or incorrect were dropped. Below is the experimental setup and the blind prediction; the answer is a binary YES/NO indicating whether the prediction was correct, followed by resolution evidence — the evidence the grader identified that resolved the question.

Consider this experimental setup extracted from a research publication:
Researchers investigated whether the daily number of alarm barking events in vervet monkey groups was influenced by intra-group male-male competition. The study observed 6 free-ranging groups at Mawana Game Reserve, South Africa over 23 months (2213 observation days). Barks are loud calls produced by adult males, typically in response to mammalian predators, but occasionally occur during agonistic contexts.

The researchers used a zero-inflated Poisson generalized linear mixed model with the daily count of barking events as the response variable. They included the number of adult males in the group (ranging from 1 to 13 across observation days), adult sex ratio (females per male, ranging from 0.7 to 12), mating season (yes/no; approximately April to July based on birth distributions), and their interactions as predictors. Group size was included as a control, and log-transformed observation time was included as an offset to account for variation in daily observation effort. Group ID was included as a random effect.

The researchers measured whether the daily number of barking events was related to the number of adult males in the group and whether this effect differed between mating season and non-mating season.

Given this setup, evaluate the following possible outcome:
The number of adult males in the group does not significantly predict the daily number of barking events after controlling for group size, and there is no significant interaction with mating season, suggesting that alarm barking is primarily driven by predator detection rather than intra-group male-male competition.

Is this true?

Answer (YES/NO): NO